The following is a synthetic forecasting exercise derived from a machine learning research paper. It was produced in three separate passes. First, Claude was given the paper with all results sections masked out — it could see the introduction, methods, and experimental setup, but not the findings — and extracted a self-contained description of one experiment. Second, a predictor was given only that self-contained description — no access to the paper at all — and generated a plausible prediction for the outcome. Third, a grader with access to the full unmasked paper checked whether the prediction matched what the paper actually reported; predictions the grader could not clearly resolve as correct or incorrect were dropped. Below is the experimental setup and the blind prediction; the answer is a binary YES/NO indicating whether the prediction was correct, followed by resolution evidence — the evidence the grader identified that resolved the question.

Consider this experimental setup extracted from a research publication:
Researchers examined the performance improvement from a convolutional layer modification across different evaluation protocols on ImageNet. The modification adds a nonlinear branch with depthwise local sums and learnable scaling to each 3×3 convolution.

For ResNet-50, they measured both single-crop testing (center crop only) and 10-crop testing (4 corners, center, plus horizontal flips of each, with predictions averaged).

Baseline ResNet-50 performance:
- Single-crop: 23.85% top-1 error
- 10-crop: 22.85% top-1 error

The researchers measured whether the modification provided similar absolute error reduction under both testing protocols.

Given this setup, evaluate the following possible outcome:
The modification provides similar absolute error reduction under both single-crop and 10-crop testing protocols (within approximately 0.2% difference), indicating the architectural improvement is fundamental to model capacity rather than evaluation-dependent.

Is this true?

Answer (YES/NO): NO